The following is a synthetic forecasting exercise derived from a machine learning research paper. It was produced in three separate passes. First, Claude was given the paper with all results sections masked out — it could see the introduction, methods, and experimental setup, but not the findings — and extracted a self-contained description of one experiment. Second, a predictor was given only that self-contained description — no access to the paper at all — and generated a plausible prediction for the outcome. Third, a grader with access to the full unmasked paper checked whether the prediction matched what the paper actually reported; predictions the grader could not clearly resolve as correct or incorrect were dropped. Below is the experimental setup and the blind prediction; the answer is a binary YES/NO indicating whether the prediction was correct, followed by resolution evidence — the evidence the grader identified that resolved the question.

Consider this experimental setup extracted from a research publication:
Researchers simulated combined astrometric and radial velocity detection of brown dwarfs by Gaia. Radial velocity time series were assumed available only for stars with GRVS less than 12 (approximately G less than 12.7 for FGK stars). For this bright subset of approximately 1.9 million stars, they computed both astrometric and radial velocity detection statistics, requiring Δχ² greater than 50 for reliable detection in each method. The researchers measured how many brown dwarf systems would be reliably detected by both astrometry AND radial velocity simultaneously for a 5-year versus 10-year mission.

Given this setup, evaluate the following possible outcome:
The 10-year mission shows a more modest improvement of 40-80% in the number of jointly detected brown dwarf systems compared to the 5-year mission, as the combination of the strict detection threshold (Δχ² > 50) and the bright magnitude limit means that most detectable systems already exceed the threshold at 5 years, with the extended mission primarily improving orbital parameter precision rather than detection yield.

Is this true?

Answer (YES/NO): NO